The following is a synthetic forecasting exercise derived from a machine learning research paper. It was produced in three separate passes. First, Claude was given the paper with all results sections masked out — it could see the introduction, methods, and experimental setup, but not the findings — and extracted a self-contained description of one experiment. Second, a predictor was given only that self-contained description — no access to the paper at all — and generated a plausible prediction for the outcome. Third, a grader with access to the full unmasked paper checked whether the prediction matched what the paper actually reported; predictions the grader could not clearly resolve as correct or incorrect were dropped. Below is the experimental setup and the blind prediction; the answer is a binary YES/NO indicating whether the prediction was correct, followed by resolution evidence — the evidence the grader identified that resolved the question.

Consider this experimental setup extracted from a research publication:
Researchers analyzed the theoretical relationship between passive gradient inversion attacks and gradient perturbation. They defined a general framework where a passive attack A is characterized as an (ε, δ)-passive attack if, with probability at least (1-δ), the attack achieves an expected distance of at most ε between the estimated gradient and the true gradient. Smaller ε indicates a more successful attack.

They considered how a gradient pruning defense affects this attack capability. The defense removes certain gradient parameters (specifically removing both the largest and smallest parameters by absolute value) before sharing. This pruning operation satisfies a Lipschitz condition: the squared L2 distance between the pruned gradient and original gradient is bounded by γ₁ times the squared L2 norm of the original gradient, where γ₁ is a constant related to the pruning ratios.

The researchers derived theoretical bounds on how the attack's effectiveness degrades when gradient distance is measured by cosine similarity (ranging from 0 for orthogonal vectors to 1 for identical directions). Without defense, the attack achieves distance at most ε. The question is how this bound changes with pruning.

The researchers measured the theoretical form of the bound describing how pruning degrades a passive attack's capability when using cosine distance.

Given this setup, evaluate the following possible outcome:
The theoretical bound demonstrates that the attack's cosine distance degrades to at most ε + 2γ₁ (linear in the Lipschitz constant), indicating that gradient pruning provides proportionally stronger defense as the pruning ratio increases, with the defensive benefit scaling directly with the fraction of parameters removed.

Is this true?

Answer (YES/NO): NO